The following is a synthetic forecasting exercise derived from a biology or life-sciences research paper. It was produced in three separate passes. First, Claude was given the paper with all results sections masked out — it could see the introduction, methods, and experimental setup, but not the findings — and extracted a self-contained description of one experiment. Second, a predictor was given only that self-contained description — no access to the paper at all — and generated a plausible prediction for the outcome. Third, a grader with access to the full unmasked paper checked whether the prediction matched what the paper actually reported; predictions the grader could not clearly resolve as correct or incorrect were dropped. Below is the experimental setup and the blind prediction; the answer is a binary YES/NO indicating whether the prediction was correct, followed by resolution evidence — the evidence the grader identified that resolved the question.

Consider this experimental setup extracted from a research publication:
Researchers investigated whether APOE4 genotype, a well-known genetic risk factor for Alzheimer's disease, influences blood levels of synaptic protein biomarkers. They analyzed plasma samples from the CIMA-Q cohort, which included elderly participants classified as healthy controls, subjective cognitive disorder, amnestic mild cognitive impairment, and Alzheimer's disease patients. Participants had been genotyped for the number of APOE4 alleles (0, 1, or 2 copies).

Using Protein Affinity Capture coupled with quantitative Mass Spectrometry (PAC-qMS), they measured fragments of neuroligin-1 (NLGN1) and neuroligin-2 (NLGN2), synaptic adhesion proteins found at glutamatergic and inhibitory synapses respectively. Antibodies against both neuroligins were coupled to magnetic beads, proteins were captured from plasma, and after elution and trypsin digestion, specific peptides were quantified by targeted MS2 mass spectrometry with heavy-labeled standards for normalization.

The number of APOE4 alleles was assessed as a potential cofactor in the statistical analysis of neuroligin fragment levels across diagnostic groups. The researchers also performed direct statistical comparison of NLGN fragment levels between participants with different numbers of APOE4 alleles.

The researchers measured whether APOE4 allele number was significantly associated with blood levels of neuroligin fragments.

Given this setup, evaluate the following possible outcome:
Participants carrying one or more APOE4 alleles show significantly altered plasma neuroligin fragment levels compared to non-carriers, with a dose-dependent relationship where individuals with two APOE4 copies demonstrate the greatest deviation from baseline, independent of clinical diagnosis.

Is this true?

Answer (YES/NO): NO